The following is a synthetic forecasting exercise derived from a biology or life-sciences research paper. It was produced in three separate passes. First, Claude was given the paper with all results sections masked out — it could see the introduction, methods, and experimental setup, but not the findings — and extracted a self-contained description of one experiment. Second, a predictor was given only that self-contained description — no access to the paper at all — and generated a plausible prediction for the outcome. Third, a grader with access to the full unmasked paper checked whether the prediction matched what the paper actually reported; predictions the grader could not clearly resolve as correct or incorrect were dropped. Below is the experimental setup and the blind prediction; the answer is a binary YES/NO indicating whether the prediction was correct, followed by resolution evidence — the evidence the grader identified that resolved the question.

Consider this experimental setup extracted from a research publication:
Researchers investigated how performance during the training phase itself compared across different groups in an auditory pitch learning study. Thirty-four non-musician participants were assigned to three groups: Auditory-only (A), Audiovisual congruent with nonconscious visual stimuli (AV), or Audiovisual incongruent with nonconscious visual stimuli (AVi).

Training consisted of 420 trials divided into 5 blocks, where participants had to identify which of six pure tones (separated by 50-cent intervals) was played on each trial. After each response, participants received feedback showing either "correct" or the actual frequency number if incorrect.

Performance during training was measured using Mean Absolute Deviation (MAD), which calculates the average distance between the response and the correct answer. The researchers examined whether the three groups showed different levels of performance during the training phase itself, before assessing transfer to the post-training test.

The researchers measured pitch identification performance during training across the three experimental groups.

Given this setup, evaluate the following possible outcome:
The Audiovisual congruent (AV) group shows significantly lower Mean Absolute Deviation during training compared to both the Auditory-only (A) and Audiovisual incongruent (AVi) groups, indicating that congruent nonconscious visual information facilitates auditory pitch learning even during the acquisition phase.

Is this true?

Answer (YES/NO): NO